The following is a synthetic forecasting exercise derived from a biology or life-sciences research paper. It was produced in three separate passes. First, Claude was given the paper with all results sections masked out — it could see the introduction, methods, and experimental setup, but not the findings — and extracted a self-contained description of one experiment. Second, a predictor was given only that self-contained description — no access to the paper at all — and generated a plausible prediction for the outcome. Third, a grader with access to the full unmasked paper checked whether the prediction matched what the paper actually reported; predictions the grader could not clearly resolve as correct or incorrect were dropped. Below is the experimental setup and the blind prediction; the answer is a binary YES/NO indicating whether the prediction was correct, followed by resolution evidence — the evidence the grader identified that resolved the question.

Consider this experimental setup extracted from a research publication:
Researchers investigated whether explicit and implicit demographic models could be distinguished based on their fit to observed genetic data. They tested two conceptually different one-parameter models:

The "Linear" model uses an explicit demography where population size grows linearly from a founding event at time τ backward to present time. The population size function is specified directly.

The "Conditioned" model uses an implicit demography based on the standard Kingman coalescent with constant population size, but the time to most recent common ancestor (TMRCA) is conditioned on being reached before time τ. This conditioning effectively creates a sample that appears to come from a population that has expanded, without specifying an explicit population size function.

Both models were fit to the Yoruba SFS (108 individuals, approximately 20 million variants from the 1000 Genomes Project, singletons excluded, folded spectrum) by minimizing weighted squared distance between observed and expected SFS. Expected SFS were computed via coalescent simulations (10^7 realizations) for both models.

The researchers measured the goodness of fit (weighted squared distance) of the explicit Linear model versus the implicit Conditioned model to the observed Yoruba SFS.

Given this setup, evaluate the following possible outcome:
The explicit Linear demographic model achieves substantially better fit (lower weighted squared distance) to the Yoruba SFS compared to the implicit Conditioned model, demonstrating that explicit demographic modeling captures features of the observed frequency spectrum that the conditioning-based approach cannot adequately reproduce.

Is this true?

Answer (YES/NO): NO